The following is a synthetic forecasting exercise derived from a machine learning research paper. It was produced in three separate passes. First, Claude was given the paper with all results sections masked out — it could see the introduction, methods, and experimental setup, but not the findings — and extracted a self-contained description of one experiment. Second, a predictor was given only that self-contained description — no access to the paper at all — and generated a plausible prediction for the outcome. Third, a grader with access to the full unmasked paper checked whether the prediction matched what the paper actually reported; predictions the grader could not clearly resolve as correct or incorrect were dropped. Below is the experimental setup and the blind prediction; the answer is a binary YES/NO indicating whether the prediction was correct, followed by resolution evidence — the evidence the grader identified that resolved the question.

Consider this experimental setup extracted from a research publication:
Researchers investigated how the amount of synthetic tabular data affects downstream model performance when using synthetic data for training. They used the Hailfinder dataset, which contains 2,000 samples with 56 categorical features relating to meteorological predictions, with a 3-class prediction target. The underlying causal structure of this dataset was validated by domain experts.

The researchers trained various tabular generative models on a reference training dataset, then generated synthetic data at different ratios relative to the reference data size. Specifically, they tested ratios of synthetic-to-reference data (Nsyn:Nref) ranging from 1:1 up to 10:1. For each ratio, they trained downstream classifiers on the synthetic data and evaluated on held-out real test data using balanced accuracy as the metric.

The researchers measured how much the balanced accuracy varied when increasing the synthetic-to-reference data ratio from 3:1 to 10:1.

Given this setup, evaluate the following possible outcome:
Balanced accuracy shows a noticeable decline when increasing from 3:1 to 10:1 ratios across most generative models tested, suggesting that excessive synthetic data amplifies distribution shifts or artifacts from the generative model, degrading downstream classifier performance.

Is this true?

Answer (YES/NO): NO